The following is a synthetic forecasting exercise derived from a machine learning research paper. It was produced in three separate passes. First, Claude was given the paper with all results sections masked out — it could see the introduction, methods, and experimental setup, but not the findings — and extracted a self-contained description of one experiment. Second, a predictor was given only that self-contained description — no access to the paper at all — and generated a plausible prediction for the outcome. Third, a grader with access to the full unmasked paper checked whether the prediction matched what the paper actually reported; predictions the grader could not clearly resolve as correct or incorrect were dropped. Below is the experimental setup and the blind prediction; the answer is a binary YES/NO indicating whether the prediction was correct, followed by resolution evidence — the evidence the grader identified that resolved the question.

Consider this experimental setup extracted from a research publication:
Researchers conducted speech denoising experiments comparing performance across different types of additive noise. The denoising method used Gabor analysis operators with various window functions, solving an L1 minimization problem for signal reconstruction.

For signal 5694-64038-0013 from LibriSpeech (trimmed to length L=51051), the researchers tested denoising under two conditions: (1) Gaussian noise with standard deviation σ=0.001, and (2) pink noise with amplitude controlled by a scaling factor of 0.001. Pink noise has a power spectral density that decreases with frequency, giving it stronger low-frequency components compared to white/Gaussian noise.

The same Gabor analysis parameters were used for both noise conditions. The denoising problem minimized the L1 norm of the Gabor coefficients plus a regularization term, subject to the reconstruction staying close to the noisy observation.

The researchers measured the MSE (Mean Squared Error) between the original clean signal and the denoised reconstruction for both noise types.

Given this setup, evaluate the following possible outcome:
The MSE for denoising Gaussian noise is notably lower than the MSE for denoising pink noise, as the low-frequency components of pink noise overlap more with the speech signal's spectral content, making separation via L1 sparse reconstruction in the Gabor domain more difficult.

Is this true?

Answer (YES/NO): NO